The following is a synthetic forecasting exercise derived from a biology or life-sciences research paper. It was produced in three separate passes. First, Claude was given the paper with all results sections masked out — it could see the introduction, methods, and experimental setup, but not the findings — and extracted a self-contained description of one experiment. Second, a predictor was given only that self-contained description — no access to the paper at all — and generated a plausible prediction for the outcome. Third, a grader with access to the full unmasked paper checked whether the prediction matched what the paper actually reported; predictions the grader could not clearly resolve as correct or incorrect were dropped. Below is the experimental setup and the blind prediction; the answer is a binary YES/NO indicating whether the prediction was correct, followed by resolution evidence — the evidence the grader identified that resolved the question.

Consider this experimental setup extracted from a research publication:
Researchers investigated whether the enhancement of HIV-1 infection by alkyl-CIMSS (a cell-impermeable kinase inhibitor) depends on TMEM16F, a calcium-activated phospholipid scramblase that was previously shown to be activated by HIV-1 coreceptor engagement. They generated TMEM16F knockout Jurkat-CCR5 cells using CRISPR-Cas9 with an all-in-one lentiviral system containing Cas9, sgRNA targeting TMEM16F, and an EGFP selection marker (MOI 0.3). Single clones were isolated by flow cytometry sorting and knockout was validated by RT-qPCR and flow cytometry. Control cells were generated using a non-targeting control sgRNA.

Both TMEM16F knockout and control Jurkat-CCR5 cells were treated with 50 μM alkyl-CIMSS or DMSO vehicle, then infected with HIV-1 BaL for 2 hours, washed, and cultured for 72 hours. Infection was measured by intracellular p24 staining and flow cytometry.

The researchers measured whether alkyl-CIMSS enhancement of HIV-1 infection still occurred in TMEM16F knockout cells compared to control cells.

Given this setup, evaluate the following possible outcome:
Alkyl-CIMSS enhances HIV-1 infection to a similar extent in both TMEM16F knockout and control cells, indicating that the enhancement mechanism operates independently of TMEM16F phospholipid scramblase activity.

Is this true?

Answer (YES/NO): NO